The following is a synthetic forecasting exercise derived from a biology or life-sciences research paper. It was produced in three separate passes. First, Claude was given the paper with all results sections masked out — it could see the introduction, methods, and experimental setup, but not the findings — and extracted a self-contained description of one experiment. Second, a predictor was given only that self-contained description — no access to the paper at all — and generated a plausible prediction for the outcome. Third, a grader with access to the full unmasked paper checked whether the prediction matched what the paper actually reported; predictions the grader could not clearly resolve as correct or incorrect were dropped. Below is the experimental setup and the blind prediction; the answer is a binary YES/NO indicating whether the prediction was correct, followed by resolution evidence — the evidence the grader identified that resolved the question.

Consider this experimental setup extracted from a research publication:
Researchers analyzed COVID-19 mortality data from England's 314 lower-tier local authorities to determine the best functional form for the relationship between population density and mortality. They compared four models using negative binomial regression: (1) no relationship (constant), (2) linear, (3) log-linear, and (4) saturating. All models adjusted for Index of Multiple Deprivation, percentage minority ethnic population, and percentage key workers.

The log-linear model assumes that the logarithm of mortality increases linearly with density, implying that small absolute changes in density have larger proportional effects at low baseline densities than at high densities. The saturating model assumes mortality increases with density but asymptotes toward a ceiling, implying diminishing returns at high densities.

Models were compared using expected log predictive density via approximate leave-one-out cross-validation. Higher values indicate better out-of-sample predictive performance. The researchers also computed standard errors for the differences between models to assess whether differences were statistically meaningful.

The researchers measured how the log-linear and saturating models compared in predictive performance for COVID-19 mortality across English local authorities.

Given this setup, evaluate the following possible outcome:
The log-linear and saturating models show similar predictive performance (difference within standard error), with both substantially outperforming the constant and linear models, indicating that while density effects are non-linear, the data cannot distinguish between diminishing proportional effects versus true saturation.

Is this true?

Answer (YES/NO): NO